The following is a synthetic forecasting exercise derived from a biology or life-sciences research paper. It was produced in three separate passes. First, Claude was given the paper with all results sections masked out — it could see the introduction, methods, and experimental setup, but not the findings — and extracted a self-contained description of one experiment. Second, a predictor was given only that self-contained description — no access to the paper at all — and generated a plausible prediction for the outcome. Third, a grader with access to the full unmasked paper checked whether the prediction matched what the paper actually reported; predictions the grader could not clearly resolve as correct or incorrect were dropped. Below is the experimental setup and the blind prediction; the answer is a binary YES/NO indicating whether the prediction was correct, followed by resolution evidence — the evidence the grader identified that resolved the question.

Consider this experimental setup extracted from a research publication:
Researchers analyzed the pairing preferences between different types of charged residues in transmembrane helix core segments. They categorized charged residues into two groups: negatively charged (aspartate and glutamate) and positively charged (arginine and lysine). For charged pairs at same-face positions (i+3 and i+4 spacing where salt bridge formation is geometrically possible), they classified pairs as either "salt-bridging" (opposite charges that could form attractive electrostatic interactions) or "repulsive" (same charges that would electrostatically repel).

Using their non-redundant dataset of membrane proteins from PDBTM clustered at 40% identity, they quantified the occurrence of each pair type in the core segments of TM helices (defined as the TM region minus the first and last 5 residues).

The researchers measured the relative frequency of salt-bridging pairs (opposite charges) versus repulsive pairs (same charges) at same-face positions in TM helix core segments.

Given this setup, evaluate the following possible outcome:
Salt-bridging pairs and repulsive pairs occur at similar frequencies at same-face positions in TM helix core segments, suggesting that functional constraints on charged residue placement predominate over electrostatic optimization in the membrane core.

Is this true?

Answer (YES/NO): NO